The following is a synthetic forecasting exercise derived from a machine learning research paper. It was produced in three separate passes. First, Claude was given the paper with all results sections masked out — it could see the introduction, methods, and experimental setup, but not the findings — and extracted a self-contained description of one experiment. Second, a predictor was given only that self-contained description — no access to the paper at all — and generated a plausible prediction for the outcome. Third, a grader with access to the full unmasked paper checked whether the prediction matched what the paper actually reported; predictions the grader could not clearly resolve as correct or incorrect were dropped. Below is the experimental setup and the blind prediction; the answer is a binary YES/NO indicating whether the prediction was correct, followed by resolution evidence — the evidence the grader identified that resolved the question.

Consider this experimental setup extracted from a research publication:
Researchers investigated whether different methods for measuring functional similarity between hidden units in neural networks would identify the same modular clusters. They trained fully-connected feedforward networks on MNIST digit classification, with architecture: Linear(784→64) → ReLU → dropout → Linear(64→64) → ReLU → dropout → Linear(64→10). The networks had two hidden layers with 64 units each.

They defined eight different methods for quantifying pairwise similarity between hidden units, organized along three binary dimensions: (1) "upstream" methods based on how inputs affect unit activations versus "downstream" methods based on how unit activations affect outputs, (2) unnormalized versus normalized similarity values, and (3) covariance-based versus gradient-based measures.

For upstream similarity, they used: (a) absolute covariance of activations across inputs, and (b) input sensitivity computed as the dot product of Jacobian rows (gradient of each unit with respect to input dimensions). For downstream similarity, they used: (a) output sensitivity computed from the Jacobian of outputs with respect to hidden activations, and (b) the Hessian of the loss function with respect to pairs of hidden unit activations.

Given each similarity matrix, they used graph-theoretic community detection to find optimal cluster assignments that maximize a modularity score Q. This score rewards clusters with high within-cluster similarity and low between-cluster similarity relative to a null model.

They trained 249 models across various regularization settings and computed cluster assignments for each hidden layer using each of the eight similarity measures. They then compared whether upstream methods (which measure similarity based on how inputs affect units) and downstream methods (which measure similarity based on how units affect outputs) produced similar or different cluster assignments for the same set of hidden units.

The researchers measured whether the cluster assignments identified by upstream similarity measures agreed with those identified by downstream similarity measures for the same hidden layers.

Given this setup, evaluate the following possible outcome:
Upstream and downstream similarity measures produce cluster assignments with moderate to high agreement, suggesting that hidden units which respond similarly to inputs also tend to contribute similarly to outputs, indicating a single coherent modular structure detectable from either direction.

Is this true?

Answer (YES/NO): NO